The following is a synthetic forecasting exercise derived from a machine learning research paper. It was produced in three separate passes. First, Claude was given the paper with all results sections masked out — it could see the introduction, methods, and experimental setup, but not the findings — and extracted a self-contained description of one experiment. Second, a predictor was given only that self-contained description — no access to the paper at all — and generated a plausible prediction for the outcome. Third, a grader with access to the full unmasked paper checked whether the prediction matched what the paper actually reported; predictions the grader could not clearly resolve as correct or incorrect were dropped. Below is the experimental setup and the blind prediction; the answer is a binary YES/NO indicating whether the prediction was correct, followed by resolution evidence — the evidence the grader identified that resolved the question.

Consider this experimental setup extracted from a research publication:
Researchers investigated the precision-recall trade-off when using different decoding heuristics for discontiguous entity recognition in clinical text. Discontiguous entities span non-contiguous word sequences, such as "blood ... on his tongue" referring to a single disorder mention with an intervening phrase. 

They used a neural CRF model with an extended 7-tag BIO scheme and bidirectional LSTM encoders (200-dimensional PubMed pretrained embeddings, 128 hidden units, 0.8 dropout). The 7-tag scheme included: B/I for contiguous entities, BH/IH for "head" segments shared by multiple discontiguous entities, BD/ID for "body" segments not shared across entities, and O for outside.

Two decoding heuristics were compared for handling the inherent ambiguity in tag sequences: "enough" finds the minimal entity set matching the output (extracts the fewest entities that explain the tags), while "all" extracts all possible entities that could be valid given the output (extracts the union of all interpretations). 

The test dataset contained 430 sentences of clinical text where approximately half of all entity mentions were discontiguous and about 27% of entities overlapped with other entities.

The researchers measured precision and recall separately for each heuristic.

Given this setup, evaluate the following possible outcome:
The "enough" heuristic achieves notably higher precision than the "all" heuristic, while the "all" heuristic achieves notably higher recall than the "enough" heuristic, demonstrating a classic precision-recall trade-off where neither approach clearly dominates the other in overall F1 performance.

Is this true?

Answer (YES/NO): NO